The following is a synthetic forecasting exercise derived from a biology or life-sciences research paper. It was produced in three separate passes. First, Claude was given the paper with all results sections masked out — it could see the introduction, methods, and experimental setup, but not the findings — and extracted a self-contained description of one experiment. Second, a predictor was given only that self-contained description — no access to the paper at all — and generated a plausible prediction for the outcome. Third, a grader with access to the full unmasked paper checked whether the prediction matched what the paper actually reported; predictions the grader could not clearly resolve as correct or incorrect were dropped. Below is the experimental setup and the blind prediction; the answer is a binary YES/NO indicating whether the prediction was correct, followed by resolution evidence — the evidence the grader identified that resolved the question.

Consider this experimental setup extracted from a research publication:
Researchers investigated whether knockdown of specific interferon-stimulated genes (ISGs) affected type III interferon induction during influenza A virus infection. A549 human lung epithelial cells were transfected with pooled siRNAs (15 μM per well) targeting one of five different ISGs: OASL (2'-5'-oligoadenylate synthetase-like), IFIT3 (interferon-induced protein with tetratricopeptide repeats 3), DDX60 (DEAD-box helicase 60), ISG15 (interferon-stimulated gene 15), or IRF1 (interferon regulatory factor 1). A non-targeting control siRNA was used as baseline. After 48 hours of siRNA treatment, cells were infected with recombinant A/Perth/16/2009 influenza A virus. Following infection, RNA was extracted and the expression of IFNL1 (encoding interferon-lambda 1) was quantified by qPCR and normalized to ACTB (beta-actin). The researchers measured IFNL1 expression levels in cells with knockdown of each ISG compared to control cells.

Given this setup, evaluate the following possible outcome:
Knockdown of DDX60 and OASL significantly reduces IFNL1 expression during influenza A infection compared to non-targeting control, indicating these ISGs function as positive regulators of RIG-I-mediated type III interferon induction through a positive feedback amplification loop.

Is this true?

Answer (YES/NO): NO